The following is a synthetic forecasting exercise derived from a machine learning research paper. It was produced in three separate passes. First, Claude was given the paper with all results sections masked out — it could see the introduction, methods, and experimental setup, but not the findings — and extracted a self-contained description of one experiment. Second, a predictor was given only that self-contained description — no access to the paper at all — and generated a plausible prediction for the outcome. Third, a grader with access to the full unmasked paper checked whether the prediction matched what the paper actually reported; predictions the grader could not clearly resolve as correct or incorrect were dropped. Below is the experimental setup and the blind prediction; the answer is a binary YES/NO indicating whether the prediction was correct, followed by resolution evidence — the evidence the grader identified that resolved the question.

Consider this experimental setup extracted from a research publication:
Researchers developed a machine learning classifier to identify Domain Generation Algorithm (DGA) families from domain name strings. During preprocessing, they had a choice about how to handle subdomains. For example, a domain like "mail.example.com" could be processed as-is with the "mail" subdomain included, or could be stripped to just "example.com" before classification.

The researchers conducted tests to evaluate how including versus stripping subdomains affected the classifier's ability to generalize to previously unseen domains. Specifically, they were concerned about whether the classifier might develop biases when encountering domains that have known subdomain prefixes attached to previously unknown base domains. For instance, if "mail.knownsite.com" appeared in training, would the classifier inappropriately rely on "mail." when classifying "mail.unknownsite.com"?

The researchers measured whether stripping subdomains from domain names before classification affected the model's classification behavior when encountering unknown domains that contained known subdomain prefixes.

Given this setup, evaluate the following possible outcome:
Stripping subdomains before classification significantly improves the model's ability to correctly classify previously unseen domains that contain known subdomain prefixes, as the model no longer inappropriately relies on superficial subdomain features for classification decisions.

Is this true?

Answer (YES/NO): YES